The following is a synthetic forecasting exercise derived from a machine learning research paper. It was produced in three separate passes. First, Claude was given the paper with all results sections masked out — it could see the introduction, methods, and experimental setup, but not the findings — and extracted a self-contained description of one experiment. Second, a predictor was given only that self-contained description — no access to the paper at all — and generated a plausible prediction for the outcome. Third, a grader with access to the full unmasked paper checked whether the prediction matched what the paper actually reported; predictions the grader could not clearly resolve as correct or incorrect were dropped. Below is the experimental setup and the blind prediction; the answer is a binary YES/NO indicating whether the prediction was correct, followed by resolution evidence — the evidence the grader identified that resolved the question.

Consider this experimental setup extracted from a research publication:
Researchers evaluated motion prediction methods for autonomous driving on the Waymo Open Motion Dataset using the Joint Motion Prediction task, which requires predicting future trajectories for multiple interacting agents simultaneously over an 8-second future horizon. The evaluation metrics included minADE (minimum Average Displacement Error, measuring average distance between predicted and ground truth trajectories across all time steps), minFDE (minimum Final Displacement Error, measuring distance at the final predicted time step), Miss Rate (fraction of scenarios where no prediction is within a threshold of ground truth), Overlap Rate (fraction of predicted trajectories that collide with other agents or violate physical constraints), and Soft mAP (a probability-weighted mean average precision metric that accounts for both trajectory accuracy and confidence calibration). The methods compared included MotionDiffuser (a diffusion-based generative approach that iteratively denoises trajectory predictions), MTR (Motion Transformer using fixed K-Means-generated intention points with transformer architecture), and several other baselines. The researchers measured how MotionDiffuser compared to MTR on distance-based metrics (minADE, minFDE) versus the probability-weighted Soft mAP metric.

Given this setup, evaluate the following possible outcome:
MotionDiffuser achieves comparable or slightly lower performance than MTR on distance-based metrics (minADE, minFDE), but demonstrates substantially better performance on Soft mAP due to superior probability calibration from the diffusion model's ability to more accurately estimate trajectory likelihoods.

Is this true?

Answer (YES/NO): NO